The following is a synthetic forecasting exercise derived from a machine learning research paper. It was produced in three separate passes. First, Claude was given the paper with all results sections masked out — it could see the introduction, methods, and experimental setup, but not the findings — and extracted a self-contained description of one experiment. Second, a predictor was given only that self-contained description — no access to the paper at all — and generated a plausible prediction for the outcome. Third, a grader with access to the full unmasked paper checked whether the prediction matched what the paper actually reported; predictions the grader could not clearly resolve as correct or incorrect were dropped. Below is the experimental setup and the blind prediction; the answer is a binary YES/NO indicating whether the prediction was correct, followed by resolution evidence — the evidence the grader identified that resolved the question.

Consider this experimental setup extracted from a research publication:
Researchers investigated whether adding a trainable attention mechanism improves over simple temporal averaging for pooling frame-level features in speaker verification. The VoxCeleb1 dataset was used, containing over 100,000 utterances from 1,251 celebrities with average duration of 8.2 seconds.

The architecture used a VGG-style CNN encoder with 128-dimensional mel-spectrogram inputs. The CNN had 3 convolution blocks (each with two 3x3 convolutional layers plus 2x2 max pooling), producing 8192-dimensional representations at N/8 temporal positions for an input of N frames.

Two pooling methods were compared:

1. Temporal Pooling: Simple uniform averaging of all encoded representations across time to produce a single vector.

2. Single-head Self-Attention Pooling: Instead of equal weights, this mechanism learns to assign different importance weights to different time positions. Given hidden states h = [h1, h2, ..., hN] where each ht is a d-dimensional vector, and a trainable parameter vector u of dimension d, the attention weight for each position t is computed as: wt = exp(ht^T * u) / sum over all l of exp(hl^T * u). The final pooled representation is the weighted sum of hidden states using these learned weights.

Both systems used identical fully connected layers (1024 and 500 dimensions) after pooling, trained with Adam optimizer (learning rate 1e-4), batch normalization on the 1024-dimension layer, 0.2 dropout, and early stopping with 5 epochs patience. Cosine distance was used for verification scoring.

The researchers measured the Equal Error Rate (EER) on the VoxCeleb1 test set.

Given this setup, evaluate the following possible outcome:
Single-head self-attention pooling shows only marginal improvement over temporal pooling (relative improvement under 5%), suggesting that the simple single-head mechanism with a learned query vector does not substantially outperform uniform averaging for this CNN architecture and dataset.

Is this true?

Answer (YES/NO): YES